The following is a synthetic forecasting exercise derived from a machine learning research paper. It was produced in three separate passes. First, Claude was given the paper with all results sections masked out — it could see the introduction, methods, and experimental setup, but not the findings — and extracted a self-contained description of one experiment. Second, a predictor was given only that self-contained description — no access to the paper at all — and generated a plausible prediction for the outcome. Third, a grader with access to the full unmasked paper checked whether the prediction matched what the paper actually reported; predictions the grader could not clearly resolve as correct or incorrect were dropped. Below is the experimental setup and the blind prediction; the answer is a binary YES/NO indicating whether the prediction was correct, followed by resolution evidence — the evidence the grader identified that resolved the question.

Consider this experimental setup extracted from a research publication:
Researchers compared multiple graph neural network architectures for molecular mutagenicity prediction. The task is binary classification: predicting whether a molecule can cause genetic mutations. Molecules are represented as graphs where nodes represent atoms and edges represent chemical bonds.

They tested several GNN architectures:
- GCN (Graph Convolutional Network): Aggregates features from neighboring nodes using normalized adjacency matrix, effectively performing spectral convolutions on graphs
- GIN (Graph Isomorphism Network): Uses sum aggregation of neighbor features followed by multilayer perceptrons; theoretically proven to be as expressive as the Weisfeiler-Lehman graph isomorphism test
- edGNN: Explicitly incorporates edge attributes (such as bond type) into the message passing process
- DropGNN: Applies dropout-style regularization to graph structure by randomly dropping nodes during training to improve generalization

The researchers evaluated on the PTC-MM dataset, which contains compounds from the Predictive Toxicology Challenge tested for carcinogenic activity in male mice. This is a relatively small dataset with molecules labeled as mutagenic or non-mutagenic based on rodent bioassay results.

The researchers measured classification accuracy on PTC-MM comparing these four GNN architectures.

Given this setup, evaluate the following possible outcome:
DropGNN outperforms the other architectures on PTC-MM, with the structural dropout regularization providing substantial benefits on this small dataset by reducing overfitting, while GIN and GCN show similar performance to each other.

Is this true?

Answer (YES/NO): NO